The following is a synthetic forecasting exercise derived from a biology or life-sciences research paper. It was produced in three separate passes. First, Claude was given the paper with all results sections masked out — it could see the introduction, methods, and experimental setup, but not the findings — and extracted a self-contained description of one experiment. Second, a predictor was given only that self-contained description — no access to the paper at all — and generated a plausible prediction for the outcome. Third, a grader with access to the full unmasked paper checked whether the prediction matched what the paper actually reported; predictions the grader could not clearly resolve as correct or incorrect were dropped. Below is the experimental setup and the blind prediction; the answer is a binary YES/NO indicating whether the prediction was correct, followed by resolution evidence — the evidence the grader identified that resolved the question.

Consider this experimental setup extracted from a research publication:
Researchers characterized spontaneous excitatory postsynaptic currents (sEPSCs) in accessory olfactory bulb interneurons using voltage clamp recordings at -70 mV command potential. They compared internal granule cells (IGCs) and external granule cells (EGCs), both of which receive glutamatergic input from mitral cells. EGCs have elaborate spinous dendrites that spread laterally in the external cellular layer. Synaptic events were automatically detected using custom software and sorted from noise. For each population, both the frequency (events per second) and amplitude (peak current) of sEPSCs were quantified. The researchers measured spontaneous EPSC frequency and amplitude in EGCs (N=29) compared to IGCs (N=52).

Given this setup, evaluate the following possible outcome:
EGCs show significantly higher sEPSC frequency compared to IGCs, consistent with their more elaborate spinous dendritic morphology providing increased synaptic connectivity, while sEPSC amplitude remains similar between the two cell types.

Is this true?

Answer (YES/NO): NO